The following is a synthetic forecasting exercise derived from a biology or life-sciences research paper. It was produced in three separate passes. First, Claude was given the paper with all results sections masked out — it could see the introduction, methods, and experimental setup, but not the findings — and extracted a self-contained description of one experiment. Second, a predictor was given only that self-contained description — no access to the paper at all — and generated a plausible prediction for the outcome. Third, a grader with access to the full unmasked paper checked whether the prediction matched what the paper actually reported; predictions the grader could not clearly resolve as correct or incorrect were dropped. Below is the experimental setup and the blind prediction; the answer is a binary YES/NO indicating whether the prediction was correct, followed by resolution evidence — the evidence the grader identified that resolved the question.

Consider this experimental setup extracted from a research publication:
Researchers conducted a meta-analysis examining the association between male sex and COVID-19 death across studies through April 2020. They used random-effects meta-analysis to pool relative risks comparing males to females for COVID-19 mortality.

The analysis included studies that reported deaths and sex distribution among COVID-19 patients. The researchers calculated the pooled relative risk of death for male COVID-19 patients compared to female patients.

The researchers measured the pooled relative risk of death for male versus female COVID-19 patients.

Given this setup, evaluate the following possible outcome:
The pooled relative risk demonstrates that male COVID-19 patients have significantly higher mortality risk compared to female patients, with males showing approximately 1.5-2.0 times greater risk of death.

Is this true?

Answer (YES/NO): NO